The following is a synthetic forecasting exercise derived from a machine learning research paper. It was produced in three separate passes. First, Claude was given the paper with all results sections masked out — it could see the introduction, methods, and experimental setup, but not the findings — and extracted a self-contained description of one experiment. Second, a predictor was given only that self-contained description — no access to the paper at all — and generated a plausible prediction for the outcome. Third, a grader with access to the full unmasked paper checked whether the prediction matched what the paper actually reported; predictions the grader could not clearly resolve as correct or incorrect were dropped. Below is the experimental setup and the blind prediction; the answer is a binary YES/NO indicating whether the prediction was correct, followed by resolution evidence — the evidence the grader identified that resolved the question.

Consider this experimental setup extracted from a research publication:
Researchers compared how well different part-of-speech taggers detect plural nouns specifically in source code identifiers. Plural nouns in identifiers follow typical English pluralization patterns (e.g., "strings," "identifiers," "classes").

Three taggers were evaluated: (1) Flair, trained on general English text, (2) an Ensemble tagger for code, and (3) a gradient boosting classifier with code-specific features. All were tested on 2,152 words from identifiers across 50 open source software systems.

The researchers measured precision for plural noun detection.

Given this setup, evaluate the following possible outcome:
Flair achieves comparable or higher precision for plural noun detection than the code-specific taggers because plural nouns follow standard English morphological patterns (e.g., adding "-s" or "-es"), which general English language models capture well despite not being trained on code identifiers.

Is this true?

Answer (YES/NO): YES